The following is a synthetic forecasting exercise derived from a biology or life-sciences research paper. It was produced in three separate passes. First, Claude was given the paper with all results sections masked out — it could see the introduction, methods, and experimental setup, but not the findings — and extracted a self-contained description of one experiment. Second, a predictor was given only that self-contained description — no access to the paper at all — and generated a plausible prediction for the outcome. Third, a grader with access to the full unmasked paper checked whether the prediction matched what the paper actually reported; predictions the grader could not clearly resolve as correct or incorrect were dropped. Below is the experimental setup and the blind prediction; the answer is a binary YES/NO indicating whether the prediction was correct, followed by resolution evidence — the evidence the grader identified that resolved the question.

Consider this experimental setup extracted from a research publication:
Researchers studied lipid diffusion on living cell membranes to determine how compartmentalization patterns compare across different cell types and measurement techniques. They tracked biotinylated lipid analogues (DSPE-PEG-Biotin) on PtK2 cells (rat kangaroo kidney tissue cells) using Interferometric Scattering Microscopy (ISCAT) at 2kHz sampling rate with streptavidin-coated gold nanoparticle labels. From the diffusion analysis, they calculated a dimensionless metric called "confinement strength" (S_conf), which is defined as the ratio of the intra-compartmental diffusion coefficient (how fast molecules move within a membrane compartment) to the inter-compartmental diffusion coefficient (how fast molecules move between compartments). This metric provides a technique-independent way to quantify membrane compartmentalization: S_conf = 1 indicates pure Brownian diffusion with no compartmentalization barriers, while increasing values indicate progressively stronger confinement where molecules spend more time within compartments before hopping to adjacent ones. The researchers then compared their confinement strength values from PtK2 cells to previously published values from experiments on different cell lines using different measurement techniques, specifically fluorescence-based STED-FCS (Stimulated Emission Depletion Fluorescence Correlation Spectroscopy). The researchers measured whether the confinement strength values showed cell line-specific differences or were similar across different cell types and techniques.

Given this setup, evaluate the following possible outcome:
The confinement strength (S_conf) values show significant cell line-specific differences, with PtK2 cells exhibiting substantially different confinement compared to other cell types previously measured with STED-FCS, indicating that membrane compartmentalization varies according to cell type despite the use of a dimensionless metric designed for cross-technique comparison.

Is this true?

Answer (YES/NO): NO